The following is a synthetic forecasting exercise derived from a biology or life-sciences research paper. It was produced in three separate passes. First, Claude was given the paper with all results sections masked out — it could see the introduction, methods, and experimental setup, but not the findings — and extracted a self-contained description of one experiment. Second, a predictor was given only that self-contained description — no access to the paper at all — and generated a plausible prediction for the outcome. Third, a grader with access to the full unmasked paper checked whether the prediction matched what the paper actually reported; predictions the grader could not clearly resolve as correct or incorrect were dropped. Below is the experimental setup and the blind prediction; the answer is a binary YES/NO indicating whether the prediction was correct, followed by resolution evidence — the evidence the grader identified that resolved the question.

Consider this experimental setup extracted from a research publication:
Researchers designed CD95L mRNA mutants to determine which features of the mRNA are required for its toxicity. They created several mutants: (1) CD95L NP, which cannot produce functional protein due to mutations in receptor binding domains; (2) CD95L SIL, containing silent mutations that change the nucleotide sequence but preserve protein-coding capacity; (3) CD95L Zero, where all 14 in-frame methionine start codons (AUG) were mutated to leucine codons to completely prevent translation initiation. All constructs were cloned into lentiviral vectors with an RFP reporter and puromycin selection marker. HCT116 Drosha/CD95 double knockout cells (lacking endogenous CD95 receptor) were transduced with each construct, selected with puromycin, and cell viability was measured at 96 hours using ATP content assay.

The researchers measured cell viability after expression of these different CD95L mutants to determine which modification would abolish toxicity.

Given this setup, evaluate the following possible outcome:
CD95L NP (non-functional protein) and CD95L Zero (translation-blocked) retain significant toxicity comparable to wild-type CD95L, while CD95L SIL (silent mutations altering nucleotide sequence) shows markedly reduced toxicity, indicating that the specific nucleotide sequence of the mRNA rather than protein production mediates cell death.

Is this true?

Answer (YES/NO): NO